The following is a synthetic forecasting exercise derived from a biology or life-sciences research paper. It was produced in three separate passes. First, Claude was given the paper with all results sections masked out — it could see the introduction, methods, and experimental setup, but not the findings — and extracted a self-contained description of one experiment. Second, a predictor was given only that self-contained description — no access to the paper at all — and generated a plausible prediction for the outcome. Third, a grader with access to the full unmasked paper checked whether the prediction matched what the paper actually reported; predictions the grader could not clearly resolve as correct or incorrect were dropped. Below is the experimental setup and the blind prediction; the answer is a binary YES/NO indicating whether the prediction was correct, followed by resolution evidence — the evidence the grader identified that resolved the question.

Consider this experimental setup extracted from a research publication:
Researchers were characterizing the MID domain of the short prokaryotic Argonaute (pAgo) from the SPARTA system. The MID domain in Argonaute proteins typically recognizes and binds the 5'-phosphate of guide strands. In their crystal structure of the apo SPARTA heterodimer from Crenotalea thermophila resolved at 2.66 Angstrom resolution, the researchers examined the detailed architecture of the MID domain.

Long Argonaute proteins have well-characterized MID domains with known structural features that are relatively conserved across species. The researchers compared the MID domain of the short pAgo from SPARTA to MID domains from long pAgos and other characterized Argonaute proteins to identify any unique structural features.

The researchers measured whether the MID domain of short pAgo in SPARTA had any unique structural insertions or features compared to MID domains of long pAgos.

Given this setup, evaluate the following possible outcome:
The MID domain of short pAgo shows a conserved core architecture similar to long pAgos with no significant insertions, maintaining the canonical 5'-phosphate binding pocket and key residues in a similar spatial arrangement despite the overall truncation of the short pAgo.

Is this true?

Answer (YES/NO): NO